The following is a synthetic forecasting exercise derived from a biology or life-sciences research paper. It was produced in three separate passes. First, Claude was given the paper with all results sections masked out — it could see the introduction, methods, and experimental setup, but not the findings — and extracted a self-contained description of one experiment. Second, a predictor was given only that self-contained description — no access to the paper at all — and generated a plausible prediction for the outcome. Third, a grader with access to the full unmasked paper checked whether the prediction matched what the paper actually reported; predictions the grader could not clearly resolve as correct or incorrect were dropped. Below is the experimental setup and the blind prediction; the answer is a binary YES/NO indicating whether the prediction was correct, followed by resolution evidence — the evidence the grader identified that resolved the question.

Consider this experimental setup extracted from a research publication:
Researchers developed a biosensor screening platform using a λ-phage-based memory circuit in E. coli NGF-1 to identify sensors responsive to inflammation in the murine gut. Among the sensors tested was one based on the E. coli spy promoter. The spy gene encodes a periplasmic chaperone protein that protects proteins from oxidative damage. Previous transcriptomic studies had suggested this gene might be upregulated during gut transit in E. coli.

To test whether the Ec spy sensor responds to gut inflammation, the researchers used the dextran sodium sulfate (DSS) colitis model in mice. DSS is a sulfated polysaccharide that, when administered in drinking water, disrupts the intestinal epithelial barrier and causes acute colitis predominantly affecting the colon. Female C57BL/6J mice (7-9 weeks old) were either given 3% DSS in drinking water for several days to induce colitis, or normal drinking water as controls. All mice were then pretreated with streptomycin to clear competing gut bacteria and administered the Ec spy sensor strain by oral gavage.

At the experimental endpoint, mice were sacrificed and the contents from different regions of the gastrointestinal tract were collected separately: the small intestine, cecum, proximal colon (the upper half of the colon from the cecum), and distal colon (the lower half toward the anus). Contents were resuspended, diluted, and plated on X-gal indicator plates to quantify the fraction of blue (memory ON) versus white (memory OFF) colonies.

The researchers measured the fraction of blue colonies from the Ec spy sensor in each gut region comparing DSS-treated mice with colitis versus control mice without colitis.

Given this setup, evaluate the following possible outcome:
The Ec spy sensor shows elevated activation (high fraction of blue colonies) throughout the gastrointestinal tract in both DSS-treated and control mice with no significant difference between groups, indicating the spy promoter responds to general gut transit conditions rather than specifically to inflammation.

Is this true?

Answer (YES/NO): NO